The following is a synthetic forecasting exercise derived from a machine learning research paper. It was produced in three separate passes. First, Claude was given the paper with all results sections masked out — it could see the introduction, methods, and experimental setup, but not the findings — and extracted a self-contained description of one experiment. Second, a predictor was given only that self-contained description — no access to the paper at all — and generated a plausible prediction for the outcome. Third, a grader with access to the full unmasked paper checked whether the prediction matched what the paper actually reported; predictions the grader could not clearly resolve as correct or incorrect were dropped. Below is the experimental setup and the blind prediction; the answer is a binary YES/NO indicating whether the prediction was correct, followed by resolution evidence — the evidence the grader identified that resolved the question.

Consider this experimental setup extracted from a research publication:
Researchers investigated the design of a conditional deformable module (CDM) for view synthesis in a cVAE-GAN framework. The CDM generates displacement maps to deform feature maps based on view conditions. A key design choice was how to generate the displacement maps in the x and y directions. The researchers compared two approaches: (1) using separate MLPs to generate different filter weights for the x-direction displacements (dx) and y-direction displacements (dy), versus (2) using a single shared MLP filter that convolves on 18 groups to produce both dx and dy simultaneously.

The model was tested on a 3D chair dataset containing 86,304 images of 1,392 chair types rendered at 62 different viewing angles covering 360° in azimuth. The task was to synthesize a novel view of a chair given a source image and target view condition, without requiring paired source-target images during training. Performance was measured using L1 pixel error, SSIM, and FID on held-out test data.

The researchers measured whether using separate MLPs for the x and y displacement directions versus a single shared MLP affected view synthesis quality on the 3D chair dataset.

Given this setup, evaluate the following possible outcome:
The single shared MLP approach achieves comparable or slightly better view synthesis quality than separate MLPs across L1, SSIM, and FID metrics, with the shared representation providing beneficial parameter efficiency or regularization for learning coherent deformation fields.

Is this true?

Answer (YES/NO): NO